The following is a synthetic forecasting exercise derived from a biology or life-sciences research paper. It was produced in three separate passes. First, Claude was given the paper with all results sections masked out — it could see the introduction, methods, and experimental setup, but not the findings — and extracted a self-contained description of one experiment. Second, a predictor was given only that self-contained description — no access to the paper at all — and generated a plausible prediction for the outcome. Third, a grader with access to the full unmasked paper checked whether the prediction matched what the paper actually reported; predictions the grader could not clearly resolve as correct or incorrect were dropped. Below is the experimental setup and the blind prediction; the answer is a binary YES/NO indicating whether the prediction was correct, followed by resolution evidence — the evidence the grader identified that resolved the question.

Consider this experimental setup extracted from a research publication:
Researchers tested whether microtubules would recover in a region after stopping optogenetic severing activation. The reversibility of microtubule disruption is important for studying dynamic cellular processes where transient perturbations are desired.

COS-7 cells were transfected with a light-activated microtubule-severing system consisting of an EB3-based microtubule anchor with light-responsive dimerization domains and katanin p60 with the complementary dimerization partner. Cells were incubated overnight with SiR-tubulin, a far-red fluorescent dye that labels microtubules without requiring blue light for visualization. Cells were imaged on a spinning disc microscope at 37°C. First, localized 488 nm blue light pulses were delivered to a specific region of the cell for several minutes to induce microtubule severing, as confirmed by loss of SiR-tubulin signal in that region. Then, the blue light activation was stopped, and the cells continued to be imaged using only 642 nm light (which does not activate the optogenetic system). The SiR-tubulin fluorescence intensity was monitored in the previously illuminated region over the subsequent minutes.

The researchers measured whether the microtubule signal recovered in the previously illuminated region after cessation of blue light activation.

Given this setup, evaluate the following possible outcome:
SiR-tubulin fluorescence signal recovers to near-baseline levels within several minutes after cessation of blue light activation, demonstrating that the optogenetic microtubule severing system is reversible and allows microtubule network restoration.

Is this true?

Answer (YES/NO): NO